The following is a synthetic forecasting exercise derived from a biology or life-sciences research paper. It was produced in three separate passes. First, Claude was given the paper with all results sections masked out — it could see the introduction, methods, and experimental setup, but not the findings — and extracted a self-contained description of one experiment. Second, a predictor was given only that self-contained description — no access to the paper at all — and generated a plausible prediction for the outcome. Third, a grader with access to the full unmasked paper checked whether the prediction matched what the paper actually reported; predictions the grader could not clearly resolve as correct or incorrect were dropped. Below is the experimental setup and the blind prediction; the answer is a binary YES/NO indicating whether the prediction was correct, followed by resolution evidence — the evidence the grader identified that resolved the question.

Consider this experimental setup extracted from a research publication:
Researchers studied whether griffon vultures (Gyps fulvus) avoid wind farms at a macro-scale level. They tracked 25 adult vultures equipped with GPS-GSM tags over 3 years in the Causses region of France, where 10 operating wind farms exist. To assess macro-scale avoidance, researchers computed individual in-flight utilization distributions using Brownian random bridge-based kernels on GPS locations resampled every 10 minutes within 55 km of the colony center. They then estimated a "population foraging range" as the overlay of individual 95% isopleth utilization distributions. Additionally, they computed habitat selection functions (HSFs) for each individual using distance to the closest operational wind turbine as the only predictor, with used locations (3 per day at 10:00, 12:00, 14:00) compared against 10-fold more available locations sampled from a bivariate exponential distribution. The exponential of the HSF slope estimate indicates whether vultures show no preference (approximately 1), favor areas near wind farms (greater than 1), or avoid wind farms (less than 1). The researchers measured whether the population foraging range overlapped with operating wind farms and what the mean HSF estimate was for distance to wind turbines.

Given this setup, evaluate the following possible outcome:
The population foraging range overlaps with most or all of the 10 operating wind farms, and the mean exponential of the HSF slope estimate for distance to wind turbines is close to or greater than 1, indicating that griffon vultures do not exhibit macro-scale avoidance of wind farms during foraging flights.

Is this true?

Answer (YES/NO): NO